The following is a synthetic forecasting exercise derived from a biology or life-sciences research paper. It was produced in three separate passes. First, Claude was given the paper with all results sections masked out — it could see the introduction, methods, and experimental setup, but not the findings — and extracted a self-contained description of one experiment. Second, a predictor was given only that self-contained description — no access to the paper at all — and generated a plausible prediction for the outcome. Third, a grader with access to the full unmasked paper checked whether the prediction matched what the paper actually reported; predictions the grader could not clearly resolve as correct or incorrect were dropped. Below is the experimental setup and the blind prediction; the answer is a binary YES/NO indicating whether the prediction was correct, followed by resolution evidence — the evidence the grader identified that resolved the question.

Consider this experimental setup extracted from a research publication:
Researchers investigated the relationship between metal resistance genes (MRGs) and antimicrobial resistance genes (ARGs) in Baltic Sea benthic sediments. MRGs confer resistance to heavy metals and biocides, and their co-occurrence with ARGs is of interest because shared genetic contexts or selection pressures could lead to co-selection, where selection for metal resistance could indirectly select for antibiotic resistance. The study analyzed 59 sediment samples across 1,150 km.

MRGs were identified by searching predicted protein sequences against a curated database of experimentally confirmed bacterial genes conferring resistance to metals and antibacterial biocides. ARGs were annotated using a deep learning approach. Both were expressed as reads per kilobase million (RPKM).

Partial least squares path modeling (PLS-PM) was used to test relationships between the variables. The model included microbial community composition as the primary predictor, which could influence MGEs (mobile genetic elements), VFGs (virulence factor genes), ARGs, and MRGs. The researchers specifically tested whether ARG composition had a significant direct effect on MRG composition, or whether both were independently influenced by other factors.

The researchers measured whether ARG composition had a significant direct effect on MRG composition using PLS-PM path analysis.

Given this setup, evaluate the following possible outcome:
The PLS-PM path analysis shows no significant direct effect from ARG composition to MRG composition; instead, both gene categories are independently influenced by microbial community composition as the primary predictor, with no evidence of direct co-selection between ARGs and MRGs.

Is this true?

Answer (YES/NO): NO